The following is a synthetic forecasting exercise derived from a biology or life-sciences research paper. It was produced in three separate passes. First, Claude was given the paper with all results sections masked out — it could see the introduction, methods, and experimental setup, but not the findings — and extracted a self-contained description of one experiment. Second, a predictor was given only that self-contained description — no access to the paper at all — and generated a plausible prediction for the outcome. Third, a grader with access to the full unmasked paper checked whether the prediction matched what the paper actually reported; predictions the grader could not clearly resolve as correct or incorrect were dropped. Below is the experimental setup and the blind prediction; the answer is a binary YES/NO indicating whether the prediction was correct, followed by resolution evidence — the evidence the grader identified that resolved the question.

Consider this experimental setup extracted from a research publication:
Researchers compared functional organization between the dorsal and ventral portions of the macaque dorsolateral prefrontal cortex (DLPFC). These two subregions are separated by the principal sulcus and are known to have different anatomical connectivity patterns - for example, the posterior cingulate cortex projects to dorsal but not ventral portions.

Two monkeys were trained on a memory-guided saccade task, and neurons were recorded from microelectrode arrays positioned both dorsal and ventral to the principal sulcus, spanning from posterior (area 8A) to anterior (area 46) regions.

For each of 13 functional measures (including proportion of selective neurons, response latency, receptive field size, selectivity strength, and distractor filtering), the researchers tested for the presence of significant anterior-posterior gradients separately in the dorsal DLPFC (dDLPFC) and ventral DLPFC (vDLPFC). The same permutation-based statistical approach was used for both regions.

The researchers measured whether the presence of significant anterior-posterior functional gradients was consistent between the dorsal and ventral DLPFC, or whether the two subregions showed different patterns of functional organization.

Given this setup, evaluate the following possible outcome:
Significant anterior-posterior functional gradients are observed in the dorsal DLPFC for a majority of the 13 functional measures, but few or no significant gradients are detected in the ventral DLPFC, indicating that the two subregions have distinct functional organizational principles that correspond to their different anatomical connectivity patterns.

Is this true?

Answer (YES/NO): YES